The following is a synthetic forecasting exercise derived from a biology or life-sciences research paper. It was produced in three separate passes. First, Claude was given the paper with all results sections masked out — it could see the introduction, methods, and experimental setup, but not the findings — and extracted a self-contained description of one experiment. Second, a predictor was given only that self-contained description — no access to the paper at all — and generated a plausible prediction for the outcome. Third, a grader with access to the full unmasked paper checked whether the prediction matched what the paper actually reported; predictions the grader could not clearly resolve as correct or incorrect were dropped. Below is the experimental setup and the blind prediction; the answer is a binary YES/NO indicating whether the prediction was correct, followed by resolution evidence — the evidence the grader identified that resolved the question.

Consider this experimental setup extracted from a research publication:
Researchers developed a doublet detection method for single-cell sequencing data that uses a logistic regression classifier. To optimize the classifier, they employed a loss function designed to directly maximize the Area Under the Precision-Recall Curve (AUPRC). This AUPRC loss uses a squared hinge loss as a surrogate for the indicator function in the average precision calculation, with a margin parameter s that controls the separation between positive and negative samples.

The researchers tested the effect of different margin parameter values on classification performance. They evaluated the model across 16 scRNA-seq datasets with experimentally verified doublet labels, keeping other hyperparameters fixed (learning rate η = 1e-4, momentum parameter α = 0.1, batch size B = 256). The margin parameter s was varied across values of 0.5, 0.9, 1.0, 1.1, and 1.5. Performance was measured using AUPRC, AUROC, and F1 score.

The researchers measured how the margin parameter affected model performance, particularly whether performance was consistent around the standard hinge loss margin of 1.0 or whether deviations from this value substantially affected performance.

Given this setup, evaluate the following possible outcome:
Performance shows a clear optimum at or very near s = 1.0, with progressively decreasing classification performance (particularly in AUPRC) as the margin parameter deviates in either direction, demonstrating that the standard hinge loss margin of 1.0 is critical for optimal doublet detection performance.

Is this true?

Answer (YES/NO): NO